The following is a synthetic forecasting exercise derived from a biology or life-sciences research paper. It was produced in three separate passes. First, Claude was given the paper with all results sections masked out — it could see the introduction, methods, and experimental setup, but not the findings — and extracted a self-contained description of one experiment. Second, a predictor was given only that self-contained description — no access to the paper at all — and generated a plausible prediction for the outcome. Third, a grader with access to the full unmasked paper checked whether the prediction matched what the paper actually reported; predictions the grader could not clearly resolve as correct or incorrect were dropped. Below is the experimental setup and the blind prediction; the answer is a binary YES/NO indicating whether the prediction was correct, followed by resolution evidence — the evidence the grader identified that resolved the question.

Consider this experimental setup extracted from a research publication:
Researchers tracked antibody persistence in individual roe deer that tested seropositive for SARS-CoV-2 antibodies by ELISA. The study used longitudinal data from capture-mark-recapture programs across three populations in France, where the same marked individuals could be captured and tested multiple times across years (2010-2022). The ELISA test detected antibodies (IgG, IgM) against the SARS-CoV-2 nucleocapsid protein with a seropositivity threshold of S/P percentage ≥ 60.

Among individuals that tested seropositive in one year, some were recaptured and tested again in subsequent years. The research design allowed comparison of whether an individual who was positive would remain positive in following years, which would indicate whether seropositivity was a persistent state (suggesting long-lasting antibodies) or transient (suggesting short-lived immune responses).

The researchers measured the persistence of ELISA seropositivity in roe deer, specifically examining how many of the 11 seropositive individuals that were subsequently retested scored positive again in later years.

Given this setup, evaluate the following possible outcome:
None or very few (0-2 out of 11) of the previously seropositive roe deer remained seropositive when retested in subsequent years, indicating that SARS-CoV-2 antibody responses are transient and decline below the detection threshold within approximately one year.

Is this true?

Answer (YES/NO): YES